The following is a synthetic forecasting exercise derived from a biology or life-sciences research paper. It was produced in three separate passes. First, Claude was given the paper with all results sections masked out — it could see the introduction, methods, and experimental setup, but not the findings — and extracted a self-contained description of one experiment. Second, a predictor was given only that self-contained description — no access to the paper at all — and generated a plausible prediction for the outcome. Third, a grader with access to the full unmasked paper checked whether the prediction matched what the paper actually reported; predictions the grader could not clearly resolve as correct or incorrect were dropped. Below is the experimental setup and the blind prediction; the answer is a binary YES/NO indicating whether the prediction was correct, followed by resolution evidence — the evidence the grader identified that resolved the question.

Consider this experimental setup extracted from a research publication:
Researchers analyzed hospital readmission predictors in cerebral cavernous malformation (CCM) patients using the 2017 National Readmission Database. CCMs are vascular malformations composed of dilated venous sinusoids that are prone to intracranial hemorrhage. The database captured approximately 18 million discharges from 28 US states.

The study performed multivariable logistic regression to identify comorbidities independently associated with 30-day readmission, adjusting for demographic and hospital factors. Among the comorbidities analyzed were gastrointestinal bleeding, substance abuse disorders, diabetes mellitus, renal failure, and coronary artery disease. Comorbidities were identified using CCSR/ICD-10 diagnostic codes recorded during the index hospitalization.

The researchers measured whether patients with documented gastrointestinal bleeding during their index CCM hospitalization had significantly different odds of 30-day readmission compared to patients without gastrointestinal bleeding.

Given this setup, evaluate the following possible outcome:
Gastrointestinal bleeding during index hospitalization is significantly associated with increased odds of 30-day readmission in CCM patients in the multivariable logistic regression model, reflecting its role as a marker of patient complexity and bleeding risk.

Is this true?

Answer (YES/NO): YES